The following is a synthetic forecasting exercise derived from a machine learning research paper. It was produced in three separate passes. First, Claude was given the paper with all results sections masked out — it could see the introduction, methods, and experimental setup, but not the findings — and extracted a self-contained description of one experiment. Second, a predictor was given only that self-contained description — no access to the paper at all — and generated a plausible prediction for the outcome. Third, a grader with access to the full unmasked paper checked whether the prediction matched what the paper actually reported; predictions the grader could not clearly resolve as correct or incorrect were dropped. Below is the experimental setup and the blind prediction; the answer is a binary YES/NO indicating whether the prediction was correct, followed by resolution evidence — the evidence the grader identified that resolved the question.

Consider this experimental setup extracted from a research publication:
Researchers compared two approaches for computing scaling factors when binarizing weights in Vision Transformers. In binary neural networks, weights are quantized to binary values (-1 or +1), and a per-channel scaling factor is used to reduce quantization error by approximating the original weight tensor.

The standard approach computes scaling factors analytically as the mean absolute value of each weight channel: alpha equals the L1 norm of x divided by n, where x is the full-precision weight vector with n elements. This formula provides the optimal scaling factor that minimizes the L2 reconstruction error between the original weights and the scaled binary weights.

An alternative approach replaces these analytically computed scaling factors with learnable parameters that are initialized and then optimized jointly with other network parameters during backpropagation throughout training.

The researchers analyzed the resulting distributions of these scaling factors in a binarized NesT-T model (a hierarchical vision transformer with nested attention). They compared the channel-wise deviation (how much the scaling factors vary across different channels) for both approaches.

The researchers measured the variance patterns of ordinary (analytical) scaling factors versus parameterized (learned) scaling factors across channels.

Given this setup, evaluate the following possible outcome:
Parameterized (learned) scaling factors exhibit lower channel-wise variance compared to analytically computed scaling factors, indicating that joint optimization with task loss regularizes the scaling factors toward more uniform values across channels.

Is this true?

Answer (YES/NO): NO